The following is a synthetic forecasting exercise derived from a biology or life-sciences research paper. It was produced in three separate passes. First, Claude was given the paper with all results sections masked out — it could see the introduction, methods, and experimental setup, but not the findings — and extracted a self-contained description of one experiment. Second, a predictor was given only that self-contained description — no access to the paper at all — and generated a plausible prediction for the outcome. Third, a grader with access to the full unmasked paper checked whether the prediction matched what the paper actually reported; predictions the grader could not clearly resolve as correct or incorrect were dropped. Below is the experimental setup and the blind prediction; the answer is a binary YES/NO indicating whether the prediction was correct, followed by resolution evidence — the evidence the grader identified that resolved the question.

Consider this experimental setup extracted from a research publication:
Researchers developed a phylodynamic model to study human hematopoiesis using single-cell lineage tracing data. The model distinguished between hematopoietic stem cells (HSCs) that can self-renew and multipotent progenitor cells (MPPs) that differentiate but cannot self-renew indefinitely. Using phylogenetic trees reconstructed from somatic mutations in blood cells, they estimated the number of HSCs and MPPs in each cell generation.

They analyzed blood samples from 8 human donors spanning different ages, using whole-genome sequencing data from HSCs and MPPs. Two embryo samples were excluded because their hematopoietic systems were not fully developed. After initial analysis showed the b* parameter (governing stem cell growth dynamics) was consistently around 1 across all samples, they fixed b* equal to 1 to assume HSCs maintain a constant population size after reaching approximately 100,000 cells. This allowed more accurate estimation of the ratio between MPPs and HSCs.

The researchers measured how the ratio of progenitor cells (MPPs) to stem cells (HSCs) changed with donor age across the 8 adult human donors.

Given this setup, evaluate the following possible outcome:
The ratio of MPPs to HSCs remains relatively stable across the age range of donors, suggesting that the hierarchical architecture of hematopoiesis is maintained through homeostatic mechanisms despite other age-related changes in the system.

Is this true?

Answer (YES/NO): NO